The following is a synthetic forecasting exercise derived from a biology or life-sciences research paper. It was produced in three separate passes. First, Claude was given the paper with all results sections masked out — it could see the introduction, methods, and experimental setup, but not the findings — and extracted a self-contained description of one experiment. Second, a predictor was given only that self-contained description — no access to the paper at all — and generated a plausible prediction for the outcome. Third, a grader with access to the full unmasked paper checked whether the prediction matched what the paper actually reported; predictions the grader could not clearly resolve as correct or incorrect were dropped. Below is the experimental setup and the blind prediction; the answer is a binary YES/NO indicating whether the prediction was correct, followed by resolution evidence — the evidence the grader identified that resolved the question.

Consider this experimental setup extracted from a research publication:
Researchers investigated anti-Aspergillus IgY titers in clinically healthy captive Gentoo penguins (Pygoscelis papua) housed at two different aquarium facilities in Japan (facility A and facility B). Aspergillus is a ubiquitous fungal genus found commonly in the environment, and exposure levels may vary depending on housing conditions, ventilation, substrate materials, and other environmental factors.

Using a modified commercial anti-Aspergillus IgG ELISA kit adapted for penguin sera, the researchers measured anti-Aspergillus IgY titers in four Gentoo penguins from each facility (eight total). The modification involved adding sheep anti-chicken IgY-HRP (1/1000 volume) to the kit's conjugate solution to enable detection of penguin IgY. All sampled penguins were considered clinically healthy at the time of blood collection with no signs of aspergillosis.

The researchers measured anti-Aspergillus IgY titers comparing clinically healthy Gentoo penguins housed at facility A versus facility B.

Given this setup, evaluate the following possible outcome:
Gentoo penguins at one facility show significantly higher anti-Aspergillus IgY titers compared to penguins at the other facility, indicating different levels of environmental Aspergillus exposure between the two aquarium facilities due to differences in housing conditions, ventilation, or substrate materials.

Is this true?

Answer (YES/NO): YES